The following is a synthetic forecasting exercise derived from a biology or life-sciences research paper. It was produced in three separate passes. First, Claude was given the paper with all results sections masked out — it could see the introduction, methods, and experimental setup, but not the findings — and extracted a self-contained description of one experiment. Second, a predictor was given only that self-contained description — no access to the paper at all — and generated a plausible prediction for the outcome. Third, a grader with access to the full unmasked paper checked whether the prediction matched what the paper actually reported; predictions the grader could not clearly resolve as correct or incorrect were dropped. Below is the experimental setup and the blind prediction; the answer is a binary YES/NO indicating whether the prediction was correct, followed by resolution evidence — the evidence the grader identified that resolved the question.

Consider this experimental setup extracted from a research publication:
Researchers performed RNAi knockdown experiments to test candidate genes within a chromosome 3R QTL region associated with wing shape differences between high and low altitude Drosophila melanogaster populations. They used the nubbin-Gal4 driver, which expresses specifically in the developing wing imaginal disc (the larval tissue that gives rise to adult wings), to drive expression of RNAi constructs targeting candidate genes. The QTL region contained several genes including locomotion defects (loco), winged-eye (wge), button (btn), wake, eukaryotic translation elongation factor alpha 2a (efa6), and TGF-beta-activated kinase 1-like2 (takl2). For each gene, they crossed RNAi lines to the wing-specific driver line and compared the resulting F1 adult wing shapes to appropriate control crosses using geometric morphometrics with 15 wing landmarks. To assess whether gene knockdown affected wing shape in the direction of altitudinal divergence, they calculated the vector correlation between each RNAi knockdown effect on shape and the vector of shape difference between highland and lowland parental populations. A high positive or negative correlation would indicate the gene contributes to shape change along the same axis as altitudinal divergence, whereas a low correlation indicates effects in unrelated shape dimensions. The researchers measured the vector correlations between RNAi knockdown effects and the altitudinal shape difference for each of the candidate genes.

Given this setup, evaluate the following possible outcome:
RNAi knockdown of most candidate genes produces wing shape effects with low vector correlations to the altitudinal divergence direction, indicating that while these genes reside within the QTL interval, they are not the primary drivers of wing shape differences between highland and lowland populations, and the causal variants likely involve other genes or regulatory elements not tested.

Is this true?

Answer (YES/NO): NO